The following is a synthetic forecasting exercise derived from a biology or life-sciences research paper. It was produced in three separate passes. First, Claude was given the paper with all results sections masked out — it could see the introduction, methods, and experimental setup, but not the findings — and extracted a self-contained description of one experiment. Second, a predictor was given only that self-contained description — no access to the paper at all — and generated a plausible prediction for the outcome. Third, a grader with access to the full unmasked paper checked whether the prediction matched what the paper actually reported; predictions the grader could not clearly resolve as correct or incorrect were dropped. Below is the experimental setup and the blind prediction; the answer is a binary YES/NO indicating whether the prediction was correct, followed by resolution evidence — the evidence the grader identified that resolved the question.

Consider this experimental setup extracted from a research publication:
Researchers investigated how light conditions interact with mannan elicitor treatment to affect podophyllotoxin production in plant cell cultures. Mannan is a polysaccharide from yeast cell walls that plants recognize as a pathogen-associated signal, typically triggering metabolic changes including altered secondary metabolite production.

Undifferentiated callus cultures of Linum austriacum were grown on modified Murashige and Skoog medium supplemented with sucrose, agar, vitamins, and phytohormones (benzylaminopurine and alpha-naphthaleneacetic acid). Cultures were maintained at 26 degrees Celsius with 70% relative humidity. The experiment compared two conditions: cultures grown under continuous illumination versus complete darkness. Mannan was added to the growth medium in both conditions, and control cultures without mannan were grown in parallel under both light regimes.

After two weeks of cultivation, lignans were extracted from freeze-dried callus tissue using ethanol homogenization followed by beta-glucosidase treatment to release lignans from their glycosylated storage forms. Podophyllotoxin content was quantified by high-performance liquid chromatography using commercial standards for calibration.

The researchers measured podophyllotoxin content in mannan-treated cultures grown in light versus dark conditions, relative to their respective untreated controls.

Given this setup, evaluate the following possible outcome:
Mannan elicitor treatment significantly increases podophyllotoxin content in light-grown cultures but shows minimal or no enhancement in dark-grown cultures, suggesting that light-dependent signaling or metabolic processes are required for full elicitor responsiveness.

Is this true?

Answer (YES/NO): NO